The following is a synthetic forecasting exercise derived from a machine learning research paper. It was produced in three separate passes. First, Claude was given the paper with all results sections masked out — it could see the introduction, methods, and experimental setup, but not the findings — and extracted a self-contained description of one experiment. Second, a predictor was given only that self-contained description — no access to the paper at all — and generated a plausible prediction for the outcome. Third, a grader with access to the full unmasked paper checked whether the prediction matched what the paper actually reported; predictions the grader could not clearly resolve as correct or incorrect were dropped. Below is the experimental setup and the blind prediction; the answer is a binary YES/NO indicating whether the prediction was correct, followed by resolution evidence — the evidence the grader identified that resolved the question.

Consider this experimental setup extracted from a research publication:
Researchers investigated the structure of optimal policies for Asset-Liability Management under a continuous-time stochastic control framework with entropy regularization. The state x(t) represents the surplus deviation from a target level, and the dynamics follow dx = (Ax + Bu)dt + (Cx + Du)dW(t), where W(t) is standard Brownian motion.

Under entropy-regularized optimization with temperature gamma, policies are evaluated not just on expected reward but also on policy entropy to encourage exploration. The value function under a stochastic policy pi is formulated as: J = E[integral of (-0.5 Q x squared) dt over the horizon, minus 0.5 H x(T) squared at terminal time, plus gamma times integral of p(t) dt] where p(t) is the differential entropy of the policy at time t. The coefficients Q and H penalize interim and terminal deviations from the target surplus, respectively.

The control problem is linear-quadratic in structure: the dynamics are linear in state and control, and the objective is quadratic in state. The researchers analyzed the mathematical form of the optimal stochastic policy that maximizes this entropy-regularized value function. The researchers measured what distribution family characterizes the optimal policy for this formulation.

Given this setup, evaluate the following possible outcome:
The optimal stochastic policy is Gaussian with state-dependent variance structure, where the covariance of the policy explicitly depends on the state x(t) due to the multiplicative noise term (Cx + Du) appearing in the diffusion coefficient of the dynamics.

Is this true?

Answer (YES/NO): NO